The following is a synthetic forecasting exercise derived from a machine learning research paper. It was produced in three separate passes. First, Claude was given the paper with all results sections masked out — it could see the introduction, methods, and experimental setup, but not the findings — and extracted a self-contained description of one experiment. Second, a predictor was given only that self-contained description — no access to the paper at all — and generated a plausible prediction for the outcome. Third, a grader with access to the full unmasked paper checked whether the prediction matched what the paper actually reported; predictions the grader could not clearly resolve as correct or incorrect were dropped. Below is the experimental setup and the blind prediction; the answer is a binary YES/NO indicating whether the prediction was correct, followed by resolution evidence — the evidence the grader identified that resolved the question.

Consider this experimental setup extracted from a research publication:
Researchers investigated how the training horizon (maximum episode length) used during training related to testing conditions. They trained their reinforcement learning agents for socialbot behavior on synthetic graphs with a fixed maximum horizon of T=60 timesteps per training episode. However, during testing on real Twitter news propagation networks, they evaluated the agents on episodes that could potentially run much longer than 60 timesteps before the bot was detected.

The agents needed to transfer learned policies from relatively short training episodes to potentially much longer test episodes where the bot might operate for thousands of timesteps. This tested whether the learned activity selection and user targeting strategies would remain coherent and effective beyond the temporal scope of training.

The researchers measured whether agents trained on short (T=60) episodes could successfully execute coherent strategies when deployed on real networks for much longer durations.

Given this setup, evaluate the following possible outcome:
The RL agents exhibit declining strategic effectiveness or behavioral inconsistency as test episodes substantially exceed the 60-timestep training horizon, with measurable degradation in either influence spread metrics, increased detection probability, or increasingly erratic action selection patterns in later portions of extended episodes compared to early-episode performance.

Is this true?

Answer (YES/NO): NO